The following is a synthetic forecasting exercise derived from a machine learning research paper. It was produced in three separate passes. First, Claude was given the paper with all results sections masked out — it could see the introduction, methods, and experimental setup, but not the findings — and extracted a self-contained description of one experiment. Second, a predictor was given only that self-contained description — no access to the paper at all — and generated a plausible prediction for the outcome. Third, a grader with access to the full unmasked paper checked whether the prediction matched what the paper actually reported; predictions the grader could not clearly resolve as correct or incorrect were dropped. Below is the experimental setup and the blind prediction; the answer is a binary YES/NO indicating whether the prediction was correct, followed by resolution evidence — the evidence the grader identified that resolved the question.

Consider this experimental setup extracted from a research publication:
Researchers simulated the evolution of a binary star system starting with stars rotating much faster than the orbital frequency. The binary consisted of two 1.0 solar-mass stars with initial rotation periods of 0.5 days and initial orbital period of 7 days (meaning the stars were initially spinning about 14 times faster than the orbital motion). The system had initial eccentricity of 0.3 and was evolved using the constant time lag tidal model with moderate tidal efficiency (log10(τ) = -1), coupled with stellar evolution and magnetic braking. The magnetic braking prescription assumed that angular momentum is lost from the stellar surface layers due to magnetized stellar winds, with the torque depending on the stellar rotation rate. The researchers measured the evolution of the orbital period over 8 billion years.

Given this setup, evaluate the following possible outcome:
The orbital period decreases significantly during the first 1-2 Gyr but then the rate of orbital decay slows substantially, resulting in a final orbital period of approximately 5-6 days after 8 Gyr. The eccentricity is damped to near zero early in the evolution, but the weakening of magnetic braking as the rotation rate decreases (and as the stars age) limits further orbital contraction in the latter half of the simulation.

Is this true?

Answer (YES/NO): NO